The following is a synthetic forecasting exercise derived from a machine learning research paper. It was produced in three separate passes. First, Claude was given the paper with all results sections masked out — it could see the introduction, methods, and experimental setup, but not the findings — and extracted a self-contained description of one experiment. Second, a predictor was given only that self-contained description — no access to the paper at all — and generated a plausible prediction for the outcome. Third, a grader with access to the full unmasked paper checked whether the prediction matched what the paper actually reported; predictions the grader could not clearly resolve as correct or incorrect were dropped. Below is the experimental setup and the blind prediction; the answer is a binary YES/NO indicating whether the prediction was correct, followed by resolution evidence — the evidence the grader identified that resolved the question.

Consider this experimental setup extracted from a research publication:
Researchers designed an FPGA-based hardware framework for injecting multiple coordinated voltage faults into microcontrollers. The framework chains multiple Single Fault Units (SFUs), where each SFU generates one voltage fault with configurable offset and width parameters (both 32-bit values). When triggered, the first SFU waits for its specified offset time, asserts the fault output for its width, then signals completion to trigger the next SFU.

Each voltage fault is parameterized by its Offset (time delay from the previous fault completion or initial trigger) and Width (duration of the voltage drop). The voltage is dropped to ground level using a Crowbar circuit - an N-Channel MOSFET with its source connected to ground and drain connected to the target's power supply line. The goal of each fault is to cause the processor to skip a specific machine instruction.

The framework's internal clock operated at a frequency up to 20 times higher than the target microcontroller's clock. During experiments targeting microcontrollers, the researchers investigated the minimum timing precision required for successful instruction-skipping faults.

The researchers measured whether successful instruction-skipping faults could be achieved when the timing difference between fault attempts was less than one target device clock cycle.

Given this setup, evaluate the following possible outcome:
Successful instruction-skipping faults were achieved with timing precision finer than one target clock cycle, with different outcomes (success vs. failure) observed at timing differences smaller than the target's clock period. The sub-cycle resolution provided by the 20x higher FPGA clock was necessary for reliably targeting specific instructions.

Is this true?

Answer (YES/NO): NO